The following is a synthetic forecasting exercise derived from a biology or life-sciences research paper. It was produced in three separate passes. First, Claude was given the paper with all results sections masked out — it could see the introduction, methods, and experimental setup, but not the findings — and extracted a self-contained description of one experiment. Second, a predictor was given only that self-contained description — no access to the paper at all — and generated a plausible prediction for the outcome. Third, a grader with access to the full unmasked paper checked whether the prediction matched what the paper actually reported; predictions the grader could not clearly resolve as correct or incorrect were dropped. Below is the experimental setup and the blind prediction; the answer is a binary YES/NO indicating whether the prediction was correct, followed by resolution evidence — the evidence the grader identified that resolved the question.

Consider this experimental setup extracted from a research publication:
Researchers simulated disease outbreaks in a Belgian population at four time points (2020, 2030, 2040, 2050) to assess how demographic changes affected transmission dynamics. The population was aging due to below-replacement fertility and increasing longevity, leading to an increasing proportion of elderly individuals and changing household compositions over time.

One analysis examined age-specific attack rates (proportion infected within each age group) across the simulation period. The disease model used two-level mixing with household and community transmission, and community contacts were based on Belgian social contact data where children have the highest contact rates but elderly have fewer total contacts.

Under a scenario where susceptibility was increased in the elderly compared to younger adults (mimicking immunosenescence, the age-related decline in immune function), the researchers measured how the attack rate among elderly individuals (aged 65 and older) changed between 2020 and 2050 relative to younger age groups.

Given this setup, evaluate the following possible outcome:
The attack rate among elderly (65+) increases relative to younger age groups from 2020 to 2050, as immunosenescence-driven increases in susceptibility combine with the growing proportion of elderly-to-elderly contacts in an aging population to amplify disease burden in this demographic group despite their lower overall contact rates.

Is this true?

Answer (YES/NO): NO